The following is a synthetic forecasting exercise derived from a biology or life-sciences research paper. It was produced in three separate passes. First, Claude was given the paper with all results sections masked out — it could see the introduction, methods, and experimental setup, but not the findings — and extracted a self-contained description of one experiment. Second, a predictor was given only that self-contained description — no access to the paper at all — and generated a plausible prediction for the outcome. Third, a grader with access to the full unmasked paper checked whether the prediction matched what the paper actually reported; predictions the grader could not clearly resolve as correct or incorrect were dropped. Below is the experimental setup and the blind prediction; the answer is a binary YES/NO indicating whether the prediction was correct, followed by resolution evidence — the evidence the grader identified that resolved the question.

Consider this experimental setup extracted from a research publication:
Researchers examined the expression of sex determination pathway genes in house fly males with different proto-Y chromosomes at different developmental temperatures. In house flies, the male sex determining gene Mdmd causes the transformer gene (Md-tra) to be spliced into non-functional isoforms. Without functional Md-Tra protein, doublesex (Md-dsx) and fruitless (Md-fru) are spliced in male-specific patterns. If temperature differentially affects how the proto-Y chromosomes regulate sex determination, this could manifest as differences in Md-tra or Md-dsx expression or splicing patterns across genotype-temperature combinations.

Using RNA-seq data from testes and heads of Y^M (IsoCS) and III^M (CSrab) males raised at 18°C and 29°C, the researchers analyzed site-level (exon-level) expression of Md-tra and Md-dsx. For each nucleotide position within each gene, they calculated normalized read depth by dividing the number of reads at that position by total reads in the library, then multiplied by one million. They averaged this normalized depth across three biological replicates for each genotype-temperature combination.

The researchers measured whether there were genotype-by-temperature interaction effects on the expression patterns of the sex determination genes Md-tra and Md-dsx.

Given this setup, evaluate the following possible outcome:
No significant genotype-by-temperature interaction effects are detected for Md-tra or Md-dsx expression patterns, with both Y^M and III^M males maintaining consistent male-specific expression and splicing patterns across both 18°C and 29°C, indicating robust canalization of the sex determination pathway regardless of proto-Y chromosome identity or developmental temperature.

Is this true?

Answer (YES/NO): NO